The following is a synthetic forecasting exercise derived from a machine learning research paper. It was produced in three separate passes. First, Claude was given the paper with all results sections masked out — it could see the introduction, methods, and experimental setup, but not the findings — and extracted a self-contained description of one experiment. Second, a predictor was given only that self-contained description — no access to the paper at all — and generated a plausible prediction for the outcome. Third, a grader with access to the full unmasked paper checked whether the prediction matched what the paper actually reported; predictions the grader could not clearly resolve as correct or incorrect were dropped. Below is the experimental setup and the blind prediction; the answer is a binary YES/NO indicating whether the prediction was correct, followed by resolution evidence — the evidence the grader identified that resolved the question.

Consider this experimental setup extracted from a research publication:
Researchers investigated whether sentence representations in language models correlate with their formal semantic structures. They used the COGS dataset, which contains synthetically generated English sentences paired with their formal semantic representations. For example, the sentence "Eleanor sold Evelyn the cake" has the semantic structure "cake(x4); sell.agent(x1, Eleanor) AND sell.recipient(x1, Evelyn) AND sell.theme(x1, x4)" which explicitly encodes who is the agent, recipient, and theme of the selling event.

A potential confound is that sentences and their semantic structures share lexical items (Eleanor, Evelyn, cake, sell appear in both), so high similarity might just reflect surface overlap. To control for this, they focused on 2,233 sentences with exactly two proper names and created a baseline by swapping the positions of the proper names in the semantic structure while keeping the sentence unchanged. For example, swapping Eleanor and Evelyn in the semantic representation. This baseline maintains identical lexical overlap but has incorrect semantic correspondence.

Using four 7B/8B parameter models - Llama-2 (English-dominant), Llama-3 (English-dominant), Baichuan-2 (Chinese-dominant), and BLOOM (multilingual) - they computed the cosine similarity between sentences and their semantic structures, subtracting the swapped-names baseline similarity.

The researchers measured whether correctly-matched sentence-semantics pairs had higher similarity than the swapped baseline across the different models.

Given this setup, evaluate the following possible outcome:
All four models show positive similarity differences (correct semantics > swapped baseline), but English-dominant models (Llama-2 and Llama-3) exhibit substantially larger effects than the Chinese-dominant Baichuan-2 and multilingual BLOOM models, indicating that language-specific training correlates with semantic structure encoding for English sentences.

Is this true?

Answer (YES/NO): NO